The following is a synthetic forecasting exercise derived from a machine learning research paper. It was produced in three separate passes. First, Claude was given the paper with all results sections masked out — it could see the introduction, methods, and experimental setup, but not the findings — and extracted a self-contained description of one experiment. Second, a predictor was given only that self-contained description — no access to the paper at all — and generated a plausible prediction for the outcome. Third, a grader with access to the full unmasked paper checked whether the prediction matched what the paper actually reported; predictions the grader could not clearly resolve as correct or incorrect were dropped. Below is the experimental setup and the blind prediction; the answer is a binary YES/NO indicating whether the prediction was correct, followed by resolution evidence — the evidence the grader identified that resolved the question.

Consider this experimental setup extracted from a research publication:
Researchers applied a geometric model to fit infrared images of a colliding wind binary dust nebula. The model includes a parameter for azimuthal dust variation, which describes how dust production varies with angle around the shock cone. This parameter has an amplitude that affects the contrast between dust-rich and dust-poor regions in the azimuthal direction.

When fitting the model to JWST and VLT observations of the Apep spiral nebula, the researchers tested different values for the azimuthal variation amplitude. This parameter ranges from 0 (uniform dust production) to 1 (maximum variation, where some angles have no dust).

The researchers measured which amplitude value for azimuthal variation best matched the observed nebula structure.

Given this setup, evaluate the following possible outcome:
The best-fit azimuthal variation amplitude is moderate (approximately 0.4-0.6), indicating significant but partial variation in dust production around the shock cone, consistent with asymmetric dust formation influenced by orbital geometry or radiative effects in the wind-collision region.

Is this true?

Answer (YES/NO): YES